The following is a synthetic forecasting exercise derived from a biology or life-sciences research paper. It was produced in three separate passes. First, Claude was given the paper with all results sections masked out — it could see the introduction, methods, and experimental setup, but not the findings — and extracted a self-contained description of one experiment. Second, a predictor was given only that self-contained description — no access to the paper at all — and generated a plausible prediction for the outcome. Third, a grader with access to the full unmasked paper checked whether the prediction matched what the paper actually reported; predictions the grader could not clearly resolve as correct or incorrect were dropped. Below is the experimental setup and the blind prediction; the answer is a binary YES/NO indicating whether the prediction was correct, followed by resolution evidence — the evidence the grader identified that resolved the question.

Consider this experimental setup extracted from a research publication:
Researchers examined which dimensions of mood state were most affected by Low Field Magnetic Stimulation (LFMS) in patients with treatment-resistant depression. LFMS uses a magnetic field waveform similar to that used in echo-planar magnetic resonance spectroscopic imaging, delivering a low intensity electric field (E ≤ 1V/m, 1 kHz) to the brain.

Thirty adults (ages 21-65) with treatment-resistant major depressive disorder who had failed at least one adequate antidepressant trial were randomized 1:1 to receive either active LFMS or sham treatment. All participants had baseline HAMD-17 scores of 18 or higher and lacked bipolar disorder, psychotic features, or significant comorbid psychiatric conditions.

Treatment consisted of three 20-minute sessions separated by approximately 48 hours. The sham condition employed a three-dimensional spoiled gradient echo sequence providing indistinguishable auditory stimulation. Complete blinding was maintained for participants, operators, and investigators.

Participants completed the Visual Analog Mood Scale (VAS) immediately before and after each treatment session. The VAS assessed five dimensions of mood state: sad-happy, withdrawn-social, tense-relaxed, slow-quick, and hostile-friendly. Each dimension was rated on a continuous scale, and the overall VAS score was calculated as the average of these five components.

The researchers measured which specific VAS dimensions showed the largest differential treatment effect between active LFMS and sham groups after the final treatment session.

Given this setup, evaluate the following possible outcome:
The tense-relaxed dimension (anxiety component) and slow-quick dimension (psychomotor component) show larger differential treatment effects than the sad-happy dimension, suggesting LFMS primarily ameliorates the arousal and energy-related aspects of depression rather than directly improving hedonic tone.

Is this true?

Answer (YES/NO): NO